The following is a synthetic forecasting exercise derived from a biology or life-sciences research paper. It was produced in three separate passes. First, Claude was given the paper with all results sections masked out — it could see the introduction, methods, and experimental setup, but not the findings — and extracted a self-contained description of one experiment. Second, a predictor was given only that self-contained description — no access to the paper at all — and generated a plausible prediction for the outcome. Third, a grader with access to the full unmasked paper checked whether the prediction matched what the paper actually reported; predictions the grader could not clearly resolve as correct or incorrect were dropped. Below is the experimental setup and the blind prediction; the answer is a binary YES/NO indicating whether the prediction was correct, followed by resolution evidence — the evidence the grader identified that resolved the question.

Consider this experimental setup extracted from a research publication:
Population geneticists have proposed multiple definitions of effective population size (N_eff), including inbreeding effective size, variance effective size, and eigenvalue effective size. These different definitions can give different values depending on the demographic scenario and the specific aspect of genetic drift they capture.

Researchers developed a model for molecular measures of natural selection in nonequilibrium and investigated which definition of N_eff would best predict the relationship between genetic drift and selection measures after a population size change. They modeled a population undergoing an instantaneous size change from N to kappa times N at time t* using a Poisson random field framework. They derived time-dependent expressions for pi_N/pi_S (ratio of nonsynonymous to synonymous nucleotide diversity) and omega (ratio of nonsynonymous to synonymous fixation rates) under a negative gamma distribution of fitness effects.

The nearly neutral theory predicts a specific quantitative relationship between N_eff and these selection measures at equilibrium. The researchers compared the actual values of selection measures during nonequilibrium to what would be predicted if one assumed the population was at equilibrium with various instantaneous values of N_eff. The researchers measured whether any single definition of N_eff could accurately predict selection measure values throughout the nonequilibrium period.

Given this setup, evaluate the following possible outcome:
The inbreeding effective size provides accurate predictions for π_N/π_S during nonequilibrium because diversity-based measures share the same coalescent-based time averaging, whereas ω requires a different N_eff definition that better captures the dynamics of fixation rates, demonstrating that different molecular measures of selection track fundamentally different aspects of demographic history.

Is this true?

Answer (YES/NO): NO